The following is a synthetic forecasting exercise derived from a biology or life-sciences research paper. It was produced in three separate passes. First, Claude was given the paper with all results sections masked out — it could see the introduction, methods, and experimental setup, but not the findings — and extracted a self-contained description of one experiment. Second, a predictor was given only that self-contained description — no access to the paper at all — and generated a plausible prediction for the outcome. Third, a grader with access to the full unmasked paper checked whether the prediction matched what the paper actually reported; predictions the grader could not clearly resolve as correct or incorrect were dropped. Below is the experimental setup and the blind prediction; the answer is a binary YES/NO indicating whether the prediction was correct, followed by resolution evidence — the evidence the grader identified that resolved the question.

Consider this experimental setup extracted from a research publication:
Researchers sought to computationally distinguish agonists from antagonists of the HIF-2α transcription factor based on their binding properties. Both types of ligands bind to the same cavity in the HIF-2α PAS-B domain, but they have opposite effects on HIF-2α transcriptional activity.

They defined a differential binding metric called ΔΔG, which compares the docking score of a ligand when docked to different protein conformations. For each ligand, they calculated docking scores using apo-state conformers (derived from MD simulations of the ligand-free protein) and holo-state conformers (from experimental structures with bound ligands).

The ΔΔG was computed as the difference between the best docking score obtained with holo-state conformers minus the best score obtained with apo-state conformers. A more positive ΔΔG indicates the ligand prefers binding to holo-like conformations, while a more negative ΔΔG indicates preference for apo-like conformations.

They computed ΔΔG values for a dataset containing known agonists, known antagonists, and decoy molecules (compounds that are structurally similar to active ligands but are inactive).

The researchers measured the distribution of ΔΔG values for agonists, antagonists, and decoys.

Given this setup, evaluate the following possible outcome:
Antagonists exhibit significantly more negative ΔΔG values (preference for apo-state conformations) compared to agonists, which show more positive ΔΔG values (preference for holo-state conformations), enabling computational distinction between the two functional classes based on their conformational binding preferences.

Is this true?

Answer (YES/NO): YES